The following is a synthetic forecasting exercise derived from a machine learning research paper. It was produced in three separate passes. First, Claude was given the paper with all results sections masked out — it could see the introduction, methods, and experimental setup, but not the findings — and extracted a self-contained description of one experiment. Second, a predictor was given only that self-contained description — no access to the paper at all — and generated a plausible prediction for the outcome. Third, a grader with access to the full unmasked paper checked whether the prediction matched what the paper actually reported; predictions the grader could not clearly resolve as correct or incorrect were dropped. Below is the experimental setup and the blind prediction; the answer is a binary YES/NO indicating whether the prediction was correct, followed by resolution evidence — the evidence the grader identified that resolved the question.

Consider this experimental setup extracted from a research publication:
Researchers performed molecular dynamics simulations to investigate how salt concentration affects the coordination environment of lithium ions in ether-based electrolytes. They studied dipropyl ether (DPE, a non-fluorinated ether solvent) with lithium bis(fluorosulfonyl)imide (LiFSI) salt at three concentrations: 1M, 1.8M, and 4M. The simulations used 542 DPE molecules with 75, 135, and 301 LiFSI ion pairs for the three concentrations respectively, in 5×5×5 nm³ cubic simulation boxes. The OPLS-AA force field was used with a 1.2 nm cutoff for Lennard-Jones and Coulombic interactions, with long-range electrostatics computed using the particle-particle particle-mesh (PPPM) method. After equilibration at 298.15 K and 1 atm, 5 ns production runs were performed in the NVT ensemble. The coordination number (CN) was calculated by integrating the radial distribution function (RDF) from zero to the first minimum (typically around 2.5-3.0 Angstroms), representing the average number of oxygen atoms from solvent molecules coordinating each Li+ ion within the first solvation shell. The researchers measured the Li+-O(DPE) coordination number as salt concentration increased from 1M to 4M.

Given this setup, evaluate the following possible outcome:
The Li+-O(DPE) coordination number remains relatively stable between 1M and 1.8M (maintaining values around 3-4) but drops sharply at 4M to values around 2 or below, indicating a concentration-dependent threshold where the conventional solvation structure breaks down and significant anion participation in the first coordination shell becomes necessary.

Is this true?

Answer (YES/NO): NO